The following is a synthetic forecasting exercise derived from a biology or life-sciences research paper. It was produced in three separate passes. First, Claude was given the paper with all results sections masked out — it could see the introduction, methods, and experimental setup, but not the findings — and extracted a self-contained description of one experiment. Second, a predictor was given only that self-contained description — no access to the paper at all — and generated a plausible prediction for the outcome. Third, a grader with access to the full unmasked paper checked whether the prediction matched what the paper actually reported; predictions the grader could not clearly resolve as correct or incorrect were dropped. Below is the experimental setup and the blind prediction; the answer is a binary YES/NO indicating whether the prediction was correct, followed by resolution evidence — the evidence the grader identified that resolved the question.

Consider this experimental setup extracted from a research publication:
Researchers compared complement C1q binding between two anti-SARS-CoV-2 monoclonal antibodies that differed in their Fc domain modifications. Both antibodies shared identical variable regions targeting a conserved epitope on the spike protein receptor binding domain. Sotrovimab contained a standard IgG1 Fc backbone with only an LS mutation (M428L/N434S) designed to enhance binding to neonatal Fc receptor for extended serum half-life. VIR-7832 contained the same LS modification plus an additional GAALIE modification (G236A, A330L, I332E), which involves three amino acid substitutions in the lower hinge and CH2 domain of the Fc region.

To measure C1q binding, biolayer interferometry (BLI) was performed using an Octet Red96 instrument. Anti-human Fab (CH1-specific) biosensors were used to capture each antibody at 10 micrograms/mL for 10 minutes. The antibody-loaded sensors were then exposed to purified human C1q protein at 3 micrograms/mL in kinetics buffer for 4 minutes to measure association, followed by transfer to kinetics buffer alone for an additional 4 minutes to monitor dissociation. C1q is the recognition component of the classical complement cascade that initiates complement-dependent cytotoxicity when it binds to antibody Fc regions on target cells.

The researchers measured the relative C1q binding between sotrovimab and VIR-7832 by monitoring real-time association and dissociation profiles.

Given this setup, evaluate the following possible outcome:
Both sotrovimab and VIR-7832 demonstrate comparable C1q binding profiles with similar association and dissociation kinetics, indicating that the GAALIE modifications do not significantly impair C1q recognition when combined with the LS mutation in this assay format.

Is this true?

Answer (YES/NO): NO